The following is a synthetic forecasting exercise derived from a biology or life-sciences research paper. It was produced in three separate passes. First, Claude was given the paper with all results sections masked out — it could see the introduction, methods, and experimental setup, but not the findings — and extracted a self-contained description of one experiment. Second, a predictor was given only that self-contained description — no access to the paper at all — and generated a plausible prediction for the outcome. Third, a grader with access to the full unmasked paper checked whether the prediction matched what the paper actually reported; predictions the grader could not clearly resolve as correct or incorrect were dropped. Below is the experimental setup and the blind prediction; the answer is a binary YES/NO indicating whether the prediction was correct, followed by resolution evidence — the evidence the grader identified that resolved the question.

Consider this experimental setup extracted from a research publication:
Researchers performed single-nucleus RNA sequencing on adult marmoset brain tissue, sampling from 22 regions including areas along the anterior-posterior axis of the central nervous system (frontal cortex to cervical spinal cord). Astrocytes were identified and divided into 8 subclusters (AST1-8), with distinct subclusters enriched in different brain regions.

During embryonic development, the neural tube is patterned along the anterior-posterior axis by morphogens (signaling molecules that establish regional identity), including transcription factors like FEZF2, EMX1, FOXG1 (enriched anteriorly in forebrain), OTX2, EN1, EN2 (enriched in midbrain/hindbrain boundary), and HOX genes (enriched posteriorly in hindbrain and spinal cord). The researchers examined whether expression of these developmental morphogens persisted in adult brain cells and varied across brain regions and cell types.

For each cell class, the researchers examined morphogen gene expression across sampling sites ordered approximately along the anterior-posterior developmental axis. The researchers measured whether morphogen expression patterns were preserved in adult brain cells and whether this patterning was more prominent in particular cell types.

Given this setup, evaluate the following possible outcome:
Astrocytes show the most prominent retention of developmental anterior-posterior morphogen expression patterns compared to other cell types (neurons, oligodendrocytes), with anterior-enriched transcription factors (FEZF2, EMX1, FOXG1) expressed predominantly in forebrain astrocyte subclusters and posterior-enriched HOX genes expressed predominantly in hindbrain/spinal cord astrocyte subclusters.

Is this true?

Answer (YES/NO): YES